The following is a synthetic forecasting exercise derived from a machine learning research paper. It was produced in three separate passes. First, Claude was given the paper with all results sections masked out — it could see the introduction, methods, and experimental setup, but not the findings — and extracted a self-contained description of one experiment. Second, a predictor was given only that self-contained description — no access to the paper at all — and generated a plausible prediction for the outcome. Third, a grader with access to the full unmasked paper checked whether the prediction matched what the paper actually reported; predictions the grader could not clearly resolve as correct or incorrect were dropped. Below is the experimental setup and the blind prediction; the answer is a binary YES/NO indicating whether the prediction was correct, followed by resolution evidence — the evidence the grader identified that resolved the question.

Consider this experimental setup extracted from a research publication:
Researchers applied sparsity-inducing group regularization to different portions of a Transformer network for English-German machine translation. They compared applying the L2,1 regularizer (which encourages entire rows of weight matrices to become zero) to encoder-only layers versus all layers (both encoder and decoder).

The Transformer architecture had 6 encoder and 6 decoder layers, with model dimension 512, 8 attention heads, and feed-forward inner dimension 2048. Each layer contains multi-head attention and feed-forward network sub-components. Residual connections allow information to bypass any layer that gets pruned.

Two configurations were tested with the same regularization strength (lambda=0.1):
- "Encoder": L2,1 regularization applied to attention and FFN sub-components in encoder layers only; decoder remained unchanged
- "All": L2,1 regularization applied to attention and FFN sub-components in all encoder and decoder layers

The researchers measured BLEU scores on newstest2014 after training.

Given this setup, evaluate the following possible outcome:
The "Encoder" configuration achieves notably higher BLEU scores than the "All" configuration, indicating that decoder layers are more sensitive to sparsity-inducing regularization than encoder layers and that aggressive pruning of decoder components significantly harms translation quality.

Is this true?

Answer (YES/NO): YES